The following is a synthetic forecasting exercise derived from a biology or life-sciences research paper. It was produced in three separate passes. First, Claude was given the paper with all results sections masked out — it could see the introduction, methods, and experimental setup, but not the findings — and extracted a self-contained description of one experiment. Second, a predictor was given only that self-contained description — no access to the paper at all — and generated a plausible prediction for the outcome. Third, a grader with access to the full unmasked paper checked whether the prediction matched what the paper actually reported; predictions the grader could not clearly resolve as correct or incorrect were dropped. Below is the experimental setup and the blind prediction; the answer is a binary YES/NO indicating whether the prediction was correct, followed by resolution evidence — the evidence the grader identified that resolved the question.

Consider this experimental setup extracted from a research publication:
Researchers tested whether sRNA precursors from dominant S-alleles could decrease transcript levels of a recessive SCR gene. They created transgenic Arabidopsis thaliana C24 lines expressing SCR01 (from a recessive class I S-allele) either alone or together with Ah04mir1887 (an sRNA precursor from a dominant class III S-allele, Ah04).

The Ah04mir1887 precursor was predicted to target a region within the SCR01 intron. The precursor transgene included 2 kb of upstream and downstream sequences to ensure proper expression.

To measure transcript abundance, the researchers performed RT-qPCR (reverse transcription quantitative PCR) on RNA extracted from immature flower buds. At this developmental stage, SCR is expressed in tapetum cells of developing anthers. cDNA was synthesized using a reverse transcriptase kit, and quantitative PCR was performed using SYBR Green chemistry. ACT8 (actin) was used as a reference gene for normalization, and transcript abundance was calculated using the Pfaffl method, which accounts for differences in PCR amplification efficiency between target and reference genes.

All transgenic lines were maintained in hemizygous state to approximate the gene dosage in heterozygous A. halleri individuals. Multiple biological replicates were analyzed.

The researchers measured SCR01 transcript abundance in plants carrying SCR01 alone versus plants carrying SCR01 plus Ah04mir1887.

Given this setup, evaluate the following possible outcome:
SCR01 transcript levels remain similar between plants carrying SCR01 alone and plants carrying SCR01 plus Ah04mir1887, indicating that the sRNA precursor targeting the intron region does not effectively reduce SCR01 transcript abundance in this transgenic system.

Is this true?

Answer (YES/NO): NO